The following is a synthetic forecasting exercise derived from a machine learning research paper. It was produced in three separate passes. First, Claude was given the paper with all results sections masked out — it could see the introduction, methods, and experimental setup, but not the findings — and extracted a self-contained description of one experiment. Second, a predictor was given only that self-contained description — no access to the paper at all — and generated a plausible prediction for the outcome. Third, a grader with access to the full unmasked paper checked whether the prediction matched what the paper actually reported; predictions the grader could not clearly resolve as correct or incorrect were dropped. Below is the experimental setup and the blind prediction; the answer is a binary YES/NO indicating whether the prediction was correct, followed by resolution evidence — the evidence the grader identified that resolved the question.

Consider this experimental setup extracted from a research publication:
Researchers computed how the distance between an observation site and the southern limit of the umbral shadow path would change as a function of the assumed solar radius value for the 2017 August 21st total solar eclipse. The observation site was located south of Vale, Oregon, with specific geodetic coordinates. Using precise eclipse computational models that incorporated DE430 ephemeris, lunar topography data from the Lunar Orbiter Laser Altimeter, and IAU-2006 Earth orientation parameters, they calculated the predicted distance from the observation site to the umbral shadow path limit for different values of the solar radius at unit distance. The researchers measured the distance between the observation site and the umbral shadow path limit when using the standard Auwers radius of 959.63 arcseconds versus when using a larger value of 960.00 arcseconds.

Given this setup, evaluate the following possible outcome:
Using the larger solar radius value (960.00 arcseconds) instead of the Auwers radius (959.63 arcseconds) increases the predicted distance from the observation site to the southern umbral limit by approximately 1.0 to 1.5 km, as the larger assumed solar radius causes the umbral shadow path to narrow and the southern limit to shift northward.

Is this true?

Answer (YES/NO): NO